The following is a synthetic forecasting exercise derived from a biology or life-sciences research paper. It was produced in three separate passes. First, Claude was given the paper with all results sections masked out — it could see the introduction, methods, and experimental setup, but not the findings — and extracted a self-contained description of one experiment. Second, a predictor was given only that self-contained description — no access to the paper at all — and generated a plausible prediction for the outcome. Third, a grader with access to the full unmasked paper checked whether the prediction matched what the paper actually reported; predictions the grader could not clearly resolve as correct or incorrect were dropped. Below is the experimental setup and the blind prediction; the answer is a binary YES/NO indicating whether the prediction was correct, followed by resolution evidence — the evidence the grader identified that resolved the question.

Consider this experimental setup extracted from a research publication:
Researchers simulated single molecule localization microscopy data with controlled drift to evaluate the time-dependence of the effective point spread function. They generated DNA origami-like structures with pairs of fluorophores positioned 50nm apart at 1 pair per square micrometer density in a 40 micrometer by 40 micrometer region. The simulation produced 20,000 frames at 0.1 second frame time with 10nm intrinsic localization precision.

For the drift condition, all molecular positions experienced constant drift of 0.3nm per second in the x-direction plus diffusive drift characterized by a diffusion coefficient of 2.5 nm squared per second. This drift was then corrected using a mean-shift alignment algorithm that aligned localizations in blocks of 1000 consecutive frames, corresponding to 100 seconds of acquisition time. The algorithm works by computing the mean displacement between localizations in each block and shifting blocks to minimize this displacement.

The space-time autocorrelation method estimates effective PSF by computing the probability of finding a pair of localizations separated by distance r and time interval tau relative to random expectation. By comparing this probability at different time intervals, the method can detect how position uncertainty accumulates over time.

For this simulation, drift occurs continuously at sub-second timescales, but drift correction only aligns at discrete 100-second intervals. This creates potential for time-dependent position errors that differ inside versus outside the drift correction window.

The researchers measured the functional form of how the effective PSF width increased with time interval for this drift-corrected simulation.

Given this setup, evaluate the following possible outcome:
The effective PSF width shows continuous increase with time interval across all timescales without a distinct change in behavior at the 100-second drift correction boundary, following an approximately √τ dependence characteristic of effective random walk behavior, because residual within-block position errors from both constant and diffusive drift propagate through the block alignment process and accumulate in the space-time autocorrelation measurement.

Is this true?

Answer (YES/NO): NO